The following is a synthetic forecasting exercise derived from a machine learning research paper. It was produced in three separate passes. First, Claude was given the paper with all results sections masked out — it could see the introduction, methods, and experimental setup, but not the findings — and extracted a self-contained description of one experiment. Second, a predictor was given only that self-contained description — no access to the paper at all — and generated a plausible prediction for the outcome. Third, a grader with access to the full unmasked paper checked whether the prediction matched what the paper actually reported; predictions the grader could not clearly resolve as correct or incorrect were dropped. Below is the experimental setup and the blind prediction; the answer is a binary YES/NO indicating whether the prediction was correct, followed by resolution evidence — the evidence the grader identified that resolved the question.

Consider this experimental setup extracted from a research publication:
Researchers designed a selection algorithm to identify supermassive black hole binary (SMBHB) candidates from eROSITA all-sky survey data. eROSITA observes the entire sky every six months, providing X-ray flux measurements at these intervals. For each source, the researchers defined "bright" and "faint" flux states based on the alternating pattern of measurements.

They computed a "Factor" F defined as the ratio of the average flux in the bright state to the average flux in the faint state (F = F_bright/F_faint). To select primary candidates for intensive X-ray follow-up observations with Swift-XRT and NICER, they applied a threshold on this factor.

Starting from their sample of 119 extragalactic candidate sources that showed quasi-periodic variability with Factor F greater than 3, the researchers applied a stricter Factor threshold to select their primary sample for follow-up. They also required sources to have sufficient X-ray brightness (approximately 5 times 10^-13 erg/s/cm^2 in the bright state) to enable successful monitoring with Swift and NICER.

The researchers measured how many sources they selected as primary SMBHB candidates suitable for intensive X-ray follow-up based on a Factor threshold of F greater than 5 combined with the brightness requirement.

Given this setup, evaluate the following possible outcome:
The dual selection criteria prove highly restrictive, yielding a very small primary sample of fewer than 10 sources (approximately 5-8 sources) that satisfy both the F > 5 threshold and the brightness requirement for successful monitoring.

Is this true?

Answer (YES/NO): NO